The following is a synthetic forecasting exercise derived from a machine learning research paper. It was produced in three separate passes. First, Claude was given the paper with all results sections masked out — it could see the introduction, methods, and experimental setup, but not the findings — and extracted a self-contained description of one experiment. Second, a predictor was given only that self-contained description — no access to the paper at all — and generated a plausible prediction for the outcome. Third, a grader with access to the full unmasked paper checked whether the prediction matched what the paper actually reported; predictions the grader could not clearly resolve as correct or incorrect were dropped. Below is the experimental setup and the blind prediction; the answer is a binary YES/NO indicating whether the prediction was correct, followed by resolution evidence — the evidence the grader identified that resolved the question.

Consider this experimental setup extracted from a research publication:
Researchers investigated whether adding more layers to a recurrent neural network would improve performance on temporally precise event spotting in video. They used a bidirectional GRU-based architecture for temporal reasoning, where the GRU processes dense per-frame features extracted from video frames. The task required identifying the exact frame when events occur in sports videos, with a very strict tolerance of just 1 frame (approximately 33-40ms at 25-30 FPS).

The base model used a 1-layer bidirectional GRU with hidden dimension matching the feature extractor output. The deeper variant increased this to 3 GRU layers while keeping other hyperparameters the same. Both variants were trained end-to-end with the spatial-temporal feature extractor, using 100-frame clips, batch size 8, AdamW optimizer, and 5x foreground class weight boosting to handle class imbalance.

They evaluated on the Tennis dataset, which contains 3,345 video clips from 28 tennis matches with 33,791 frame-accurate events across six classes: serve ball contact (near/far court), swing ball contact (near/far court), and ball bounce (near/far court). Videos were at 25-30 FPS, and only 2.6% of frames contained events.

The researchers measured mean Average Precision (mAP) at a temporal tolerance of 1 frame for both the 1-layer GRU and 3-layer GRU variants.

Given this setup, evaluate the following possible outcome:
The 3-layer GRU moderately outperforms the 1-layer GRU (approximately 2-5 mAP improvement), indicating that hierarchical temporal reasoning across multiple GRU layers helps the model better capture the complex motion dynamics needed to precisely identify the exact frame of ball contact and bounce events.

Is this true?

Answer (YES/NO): NO